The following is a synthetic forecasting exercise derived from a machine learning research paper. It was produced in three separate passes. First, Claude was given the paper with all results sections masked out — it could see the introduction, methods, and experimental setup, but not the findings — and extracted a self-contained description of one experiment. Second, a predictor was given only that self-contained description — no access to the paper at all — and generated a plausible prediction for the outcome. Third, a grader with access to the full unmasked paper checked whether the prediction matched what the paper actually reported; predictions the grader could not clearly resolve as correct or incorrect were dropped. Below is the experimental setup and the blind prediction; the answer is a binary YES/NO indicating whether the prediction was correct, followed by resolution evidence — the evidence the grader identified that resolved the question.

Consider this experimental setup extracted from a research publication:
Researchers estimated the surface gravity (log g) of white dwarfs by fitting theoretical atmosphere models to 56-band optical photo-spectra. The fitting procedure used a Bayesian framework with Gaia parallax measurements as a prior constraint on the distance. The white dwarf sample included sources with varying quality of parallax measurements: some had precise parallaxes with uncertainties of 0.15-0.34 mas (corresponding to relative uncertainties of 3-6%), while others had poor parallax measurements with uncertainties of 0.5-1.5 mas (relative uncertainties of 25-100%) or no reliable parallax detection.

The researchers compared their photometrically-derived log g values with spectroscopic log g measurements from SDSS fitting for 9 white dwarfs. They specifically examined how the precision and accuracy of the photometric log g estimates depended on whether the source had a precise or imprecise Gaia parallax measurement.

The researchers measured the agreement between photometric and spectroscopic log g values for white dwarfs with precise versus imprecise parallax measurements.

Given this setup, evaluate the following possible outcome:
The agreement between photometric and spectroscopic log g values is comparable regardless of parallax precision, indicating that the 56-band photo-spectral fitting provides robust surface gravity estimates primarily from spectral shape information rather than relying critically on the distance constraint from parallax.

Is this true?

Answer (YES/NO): NO